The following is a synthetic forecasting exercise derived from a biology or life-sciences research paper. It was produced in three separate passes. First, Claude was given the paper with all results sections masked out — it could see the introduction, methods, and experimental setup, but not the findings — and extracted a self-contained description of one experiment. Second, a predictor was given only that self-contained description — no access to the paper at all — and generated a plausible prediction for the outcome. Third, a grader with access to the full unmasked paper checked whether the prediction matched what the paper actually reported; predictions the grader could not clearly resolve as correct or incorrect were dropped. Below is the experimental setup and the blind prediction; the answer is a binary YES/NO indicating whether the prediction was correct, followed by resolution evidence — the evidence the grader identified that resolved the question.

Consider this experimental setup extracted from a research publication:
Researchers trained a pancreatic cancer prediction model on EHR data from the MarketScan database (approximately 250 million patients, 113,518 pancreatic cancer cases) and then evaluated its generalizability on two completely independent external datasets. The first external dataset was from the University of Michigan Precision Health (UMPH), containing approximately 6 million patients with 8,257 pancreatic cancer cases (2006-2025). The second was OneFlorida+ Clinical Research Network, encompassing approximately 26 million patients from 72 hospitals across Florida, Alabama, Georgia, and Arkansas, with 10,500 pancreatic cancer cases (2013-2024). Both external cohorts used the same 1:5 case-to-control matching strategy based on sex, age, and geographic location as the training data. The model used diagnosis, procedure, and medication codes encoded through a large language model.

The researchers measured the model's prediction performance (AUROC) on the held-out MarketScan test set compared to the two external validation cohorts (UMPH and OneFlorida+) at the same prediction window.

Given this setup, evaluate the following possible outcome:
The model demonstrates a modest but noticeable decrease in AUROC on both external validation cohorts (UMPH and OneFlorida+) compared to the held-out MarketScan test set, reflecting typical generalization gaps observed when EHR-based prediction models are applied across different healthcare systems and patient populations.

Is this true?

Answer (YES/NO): YES